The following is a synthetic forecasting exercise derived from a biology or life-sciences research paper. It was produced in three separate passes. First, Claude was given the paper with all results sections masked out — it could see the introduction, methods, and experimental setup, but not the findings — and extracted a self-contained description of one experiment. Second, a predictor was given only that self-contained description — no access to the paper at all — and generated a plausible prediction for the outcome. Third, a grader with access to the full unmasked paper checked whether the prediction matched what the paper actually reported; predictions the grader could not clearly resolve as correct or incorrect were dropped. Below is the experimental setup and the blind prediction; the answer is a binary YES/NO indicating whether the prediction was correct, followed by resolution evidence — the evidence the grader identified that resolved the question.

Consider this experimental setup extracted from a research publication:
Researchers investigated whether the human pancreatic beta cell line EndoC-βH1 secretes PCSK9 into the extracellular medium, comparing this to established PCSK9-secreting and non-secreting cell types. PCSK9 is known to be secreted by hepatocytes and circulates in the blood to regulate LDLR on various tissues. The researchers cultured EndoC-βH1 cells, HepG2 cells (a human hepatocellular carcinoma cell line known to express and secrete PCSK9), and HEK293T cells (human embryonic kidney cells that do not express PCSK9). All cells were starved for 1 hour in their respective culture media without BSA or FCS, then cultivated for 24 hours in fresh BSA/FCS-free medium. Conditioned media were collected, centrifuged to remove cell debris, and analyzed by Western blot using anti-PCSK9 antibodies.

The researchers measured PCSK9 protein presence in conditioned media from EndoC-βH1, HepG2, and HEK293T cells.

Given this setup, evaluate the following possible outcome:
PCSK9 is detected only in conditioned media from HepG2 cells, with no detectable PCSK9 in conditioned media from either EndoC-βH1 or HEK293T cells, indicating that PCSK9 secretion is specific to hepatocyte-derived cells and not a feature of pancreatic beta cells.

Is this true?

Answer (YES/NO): NO